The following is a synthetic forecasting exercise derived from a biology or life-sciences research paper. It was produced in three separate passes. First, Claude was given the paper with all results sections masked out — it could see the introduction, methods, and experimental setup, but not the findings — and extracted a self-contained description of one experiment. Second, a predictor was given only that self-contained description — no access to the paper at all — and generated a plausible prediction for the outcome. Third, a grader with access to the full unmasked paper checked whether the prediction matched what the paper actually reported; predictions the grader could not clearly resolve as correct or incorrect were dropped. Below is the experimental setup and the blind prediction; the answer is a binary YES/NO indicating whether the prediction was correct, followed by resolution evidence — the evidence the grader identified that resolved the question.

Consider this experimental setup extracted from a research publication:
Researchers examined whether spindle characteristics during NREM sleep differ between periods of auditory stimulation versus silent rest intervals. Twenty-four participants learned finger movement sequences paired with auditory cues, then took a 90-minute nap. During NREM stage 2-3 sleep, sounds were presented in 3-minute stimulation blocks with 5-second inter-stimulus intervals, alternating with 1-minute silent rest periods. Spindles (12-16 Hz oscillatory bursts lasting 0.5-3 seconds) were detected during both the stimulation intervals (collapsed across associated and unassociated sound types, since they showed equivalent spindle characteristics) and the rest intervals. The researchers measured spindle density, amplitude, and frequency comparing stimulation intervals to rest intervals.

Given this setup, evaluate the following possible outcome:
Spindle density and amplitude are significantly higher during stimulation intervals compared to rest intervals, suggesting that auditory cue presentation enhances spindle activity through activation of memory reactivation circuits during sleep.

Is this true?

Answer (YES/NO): NO